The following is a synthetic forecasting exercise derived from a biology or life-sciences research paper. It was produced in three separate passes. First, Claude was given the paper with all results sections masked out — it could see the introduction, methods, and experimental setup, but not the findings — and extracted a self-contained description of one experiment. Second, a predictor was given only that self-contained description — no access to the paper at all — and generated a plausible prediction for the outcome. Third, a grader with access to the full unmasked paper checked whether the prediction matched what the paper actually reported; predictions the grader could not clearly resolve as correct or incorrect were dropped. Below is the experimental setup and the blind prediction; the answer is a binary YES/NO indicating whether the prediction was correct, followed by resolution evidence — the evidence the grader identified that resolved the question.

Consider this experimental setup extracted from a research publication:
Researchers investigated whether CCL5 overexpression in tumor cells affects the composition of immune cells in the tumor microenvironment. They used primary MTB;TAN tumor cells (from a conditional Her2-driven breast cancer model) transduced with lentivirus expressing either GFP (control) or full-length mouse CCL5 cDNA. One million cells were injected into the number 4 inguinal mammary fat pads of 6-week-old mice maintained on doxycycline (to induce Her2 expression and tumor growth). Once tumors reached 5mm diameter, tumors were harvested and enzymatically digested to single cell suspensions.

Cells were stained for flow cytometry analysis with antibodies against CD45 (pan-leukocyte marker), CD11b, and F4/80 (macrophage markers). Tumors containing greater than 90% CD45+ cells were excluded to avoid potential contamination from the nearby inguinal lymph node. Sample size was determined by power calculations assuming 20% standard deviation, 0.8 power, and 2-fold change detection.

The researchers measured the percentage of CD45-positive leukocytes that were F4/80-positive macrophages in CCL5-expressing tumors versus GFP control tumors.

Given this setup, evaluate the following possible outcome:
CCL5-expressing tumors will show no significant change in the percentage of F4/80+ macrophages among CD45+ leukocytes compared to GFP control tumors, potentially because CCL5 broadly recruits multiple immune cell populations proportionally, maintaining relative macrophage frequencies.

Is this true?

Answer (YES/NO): NO